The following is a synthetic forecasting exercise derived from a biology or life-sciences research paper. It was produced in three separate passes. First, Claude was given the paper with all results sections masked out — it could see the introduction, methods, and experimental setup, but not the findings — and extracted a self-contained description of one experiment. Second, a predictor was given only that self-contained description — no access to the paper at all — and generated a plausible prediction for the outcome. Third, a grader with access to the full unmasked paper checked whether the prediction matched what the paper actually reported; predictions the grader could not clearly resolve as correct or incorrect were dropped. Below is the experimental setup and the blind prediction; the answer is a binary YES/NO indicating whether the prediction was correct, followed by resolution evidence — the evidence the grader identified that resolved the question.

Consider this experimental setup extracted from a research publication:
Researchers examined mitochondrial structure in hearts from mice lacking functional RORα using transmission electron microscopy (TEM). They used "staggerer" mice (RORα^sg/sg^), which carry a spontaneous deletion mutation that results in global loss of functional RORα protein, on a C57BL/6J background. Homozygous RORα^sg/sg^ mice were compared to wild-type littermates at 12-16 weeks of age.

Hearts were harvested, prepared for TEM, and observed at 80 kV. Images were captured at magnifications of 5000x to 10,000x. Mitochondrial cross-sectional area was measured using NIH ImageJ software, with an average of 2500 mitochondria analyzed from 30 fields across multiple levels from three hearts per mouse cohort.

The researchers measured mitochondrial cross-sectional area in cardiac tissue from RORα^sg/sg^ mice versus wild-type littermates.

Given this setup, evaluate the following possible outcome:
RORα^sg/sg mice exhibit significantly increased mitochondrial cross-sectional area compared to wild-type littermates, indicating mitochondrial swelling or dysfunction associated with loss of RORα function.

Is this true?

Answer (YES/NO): YES